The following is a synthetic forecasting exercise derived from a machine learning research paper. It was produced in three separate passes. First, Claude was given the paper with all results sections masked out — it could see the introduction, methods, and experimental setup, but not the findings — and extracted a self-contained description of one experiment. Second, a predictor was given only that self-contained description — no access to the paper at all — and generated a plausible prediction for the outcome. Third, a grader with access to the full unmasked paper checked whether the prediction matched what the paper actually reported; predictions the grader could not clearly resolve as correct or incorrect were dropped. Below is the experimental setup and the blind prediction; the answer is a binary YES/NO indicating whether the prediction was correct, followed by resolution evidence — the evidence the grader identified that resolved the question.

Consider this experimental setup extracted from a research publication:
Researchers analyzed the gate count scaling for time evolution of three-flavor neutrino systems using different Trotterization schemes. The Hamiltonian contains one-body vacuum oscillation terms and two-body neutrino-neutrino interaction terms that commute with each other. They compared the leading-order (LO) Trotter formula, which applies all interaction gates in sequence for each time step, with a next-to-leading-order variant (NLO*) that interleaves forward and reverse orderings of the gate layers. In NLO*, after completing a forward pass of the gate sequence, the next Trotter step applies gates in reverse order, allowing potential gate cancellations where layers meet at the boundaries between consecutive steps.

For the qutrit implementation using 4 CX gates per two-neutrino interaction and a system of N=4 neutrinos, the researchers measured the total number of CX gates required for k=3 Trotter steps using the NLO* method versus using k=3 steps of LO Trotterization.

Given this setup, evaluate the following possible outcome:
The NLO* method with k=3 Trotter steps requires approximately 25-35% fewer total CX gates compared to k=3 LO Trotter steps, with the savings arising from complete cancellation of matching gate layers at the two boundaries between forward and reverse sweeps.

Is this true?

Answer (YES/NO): NO